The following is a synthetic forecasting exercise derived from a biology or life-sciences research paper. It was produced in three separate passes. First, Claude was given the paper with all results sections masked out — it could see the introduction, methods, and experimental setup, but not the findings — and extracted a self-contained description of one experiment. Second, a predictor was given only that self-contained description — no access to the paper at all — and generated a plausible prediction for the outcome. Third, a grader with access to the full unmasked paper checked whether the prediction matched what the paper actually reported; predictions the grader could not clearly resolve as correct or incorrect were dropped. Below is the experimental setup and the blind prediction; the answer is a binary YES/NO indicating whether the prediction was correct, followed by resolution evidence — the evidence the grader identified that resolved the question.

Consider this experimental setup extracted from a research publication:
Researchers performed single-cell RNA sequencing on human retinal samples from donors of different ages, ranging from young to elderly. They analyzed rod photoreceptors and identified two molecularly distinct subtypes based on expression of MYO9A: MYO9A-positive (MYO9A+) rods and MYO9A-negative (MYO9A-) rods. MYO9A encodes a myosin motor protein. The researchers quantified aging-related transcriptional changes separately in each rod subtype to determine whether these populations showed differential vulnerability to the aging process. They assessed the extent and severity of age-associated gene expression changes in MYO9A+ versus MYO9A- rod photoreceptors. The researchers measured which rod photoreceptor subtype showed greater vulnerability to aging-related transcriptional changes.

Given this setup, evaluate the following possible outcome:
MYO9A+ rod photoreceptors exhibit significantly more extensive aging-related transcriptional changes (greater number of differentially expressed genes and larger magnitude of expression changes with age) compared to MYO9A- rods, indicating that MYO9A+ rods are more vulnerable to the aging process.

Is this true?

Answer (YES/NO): NO